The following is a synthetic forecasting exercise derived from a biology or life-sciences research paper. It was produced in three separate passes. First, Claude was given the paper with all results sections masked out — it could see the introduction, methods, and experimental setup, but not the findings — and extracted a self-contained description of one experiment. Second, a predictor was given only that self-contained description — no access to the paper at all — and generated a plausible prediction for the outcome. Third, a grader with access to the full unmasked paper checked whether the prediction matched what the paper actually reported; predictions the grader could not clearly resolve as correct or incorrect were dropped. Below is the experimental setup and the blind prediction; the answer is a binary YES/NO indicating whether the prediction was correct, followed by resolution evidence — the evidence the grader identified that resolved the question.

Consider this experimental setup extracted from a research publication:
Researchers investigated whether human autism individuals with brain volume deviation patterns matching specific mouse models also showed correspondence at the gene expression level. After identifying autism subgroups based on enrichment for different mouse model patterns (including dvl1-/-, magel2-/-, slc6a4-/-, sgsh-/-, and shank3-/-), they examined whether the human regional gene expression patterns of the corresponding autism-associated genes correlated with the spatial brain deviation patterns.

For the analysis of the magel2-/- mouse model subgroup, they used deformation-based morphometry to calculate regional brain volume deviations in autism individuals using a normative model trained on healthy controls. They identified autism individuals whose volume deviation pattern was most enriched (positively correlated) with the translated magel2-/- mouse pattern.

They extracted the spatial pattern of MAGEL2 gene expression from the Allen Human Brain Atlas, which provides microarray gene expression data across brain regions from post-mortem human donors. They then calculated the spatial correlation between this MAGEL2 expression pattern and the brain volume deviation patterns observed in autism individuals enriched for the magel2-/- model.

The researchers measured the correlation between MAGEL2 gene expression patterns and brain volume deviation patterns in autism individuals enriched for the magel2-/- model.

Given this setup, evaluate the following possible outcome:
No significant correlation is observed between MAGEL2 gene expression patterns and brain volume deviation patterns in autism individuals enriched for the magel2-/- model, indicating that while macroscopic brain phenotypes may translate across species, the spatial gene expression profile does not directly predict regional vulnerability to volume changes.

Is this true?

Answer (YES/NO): NO